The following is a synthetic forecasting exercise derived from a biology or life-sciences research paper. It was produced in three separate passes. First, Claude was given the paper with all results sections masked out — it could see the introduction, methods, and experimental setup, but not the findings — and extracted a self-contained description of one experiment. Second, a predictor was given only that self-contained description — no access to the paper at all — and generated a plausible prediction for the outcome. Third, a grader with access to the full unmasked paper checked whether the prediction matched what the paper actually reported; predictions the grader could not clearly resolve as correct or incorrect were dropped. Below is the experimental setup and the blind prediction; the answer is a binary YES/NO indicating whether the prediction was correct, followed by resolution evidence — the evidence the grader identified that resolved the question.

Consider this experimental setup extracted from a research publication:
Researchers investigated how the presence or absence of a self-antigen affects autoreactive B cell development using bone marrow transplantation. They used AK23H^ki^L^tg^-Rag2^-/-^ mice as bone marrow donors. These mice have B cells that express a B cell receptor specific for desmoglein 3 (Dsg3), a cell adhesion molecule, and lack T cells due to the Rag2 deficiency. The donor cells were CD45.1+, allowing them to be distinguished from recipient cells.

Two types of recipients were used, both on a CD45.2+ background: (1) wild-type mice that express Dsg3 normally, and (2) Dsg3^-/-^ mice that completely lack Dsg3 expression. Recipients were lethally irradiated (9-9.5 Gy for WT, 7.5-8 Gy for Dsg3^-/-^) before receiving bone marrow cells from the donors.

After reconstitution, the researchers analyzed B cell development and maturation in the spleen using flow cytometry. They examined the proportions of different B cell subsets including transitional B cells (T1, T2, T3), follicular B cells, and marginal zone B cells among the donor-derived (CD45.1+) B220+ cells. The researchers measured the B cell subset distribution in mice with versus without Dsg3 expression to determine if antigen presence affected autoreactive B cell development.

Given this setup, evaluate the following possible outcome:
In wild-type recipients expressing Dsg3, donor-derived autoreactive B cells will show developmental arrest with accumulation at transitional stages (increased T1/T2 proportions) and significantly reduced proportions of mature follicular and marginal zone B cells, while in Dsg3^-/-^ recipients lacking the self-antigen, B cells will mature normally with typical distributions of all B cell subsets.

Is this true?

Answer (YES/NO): NO